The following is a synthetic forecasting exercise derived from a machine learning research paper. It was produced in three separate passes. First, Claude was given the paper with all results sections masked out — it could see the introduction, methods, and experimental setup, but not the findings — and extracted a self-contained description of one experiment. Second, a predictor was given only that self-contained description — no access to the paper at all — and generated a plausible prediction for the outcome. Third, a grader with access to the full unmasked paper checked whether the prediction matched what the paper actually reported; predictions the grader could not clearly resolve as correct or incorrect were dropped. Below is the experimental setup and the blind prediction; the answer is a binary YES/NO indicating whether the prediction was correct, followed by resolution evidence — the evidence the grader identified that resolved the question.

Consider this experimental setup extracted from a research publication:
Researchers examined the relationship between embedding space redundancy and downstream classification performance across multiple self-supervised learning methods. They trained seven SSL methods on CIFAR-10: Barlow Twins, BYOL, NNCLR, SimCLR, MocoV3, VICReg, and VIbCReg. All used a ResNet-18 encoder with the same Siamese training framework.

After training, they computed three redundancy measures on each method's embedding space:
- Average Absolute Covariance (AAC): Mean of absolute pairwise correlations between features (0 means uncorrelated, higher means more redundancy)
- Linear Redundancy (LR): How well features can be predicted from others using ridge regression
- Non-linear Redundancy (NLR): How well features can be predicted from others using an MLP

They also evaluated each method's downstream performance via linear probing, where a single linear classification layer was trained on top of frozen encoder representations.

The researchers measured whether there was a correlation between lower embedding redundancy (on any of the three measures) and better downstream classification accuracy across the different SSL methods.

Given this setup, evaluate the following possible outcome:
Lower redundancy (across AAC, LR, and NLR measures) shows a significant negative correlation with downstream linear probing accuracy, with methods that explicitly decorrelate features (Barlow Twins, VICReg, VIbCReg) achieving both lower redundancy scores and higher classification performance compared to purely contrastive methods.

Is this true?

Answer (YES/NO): NO